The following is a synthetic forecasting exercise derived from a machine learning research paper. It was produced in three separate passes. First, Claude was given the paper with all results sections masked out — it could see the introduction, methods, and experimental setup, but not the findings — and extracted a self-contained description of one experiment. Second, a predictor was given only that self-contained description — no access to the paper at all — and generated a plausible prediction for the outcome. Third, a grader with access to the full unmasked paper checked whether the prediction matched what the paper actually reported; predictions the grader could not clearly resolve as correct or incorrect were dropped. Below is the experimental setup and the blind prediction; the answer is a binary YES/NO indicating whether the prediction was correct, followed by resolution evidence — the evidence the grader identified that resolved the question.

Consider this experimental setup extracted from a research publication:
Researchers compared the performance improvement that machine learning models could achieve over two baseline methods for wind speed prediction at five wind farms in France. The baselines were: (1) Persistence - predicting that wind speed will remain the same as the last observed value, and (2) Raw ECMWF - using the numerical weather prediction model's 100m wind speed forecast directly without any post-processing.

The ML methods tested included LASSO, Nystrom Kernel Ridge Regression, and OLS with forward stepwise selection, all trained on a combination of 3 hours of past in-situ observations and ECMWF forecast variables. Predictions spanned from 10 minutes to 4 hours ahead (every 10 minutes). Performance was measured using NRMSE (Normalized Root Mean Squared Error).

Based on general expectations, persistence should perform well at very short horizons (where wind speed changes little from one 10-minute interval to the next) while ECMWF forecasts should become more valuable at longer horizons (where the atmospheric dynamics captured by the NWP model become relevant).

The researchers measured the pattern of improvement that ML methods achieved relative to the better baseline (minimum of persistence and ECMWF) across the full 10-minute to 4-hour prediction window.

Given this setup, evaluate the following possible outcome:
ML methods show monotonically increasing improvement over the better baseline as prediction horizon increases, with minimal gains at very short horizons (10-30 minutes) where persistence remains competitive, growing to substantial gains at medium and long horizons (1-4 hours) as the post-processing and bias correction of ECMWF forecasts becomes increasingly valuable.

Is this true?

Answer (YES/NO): NO